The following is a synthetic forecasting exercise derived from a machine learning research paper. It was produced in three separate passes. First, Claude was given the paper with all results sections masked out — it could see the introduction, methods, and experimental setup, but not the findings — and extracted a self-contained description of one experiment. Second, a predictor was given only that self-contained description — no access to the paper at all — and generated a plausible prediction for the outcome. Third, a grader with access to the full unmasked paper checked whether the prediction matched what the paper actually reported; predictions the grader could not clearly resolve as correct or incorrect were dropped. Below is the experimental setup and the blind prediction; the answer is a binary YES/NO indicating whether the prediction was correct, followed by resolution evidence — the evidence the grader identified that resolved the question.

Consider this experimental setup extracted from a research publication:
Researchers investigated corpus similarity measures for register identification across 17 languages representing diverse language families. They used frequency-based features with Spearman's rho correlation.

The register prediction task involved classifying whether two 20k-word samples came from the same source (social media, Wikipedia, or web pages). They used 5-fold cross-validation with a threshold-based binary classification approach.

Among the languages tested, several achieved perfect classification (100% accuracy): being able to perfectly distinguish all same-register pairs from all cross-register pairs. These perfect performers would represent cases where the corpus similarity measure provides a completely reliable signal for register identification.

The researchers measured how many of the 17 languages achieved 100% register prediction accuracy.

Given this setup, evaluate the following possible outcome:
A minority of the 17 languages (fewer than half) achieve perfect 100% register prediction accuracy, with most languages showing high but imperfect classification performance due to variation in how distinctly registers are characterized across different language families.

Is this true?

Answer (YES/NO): YES